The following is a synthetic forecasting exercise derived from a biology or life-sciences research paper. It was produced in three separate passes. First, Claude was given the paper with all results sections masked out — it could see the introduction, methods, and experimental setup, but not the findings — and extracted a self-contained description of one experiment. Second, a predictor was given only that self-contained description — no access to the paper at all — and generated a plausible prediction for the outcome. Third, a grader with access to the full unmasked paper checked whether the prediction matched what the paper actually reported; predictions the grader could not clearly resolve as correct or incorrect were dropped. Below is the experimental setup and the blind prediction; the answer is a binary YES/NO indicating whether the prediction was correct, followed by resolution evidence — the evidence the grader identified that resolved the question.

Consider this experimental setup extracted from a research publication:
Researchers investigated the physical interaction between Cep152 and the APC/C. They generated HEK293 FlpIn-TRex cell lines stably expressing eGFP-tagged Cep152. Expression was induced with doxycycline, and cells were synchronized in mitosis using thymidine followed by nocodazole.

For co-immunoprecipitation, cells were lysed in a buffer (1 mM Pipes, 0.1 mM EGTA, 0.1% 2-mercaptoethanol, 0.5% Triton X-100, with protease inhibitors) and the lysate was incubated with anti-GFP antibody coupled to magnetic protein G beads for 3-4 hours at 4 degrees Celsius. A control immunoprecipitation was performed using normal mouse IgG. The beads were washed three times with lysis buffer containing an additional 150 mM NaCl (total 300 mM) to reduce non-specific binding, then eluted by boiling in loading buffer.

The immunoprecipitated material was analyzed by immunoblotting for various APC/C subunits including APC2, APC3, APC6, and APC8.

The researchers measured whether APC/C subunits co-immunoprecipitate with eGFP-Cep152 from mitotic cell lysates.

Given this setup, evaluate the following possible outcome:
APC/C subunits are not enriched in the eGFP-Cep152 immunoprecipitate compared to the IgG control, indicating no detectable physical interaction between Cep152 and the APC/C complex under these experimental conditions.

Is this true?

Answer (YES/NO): NO